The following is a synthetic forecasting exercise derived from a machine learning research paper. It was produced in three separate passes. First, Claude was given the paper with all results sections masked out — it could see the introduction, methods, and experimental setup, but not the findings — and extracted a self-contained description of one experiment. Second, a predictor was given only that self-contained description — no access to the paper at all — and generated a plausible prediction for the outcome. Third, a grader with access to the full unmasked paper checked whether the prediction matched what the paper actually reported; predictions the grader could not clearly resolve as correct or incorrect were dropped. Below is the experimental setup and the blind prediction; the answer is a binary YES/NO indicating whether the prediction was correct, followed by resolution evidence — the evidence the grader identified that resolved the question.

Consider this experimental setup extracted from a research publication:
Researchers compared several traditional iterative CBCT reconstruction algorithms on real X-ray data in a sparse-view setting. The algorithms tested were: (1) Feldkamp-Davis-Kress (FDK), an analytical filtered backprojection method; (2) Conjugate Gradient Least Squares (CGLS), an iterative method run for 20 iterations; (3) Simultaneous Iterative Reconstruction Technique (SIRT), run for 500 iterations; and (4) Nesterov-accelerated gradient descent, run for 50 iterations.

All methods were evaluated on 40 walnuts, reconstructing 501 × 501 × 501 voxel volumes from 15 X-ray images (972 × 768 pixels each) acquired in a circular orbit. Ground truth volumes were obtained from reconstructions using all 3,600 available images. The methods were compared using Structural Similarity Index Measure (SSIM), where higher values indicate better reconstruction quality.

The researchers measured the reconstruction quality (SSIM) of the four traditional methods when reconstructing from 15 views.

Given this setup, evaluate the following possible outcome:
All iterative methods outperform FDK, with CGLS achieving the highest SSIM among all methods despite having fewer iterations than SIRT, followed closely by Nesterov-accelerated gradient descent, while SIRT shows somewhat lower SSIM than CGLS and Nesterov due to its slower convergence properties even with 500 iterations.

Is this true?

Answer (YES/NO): NO